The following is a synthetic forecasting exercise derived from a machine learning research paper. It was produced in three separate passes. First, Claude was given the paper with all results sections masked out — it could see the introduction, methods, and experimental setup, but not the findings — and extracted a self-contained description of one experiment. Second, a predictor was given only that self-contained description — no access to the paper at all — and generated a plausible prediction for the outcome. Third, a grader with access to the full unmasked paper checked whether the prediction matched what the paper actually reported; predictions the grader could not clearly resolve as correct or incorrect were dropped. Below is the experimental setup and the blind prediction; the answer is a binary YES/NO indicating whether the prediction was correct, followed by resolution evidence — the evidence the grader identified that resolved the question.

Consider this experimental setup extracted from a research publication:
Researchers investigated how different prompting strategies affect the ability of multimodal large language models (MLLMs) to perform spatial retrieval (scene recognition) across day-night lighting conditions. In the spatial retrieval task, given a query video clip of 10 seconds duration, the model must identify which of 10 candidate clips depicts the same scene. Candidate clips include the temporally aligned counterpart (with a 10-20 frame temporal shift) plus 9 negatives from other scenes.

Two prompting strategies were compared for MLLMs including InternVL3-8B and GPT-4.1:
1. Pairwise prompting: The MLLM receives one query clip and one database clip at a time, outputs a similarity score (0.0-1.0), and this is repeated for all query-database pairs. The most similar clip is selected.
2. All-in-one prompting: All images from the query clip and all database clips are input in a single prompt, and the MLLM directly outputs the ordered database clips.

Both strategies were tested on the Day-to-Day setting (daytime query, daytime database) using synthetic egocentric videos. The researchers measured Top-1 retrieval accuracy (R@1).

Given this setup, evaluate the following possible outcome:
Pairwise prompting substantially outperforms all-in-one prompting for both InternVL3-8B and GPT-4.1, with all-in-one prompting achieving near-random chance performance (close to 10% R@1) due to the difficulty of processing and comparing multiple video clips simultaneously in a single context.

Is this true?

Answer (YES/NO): NO